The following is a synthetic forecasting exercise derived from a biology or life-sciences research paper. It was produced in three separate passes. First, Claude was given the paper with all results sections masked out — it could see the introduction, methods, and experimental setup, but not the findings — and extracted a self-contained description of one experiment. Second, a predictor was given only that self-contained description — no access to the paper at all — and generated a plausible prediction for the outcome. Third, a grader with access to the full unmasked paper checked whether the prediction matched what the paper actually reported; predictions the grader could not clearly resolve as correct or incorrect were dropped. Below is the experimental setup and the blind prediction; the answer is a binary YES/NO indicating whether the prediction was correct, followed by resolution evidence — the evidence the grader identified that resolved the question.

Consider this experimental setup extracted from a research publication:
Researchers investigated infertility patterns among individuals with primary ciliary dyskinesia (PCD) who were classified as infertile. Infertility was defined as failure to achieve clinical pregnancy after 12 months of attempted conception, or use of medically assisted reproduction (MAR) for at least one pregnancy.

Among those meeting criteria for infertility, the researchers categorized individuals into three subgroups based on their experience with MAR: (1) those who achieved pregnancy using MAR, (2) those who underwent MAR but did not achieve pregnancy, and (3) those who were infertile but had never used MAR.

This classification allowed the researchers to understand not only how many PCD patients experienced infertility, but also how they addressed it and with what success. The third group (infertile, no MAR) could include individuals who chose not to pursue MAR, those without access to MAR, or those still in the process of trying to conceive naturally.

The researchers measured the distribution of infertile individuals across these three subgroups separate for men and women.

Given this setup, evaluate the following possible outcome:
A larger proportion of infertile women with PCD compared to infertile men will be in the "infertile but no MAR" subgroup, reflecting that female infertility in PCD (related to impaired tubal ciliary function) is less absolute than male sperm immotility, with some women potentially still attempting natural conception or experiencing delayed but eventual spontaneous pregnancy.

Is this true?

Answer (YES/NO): NO